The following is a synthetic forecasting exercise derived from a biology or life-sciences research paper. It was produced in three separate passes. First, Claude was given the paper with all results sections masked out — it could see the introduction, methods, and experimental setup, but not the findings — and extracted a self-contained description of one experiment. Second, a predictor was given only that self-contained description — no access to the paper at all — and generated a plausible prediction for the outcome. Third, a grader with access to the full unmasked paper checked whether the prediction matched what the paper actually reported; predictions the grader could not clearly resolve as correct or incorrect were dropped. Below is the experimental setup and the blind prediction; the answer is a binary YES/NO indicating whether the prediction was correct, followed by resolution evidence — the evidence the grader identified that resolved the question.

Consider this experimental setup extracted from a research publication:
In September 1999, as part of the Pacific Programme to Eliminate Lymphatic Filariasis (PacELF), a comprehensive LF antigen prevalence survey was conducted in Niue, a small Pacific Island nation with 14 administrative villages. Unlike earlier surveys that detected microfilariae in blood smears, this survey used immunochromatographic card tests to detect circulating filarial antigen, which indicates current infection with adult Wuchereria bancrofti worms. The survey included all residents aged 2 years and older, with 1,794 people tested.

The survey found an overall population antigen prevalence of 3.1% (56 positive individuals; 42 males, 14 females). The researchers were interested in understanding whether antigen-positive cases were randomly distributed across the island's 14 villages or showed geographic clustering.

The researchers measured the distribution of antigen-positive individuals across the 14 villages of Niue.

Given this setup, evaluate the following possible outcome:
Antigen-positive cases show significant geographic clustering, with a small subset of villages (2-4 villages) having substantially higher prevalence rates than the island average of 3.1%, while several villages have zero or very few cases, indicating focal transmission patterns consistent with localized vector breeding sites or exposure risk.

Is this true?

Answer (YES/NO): YES